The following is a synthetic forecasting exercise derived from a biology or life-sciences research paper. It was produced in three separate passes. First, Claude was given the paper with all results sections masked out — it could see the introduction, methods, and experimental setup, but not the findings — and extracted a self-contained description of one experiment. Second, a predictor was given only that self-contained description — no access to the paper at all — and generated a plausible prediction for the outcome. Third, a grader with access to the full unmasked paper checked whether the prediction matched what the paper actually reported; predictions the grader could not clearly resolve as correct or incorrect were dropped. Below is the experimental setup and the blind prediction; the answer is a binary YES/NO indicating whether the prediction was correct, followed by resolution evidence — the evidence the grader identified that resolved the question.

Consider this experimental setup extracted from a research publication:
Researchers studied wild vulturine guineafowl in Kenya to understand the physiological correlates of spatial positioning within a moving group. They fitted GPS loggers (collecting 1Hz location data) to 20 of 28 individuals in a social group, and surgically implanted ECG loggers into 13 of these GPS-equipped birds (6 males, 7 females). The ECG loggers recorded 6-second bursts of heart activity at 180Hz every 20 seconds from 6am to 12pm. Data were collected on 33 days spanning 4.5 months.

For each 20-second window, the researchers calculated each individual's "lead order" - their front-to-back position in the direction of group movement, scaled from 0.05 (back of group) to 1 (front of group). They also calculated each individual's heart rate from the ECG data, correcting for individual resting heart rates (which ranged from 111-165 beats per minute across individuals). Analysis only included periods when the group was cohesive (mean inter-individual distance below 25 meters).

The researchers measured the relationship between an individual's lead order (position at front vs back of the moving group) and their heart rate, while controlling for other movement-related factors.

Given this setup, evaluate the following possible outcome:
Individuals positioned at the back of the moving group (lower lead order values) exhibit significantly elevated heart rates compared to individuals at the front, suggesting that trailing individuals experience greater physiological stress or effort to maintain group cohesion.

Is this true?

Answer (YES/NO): NO